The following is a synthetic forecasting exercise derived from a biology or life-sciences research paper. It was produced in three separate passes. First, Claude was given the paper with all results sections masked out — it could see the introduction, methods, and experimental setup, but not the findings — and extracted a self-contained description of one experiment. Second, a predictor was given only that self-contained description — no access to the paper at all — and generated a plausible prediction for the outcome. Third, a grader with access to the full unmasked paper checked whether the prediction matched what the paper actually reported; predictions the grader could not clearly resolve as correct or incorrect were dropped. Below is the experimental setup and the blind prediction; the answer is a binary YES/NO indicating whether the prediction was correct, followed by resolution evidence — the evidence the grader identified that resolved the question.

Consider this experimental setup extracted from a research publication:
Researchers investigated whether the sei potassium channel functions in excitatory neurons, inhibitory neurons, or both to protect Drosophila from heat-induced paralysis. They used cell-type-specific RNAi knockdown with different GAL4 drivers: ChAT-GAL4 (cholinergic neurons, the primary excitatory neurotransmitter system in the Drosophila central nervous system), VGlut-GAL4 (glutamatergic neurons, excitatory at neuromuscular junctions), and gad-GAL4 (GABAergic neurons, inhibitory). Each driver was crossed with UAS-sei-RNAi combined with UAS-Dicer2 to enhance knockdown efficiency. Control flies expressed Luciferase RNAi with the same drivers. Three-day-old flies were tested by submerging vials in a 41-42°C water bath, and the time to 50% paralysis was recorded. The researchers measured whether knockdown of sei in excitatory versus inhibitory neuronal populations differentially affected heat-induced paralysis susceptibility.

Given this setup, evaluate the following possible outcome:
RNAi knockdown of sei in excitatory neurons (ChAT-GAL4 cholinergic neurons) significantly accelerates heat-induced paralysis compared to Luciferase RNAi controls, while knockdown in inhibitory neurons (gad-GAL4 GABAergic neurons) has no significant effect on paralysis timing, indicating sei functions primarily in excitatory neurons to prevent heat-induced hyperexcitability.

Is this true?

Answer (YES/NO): YES